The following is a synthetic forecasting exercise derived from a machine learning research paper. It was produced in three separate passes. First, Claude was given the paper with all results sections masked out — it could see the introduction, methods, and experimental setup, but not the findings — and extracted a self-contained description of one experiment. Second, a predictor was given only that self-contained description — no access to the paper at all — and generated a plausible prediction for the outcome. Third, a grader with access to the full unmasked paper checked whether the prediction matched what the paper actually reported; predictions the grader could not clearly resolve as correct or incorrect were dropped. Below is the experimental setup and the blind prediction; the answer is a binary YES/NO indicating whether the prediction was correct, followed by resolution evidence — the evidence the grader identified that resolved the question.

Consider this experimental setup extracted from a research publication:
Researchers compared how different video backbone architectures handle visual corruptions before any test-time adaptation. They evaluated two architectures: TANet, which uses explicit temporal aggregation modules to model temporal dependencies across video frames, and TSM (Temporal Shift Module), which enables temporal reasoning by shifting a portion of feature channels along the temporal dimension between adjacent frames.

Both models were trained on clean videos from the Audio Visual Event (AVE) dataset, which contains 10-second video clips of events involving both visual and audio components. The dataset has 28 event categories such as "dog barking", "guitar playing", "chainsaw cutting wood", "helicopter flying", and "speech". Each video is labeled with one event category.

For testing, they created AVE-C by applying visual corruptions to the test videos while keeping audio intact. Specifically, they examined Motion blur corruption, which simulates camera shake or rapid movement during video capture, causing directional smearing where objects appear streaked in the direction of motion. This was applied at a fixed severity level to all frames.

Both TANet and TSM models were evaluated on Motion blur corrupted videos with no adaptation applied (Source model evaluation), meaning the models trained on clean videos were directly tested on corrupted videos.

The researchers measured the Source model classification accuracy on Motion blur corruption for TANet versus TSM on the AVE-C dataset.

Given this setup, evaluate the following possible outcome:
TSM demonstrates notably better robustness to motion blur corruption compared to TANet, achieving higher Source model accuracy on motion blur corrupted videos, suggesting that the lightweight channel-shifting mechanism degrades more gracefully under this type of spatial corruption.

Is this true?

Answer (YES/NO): NO